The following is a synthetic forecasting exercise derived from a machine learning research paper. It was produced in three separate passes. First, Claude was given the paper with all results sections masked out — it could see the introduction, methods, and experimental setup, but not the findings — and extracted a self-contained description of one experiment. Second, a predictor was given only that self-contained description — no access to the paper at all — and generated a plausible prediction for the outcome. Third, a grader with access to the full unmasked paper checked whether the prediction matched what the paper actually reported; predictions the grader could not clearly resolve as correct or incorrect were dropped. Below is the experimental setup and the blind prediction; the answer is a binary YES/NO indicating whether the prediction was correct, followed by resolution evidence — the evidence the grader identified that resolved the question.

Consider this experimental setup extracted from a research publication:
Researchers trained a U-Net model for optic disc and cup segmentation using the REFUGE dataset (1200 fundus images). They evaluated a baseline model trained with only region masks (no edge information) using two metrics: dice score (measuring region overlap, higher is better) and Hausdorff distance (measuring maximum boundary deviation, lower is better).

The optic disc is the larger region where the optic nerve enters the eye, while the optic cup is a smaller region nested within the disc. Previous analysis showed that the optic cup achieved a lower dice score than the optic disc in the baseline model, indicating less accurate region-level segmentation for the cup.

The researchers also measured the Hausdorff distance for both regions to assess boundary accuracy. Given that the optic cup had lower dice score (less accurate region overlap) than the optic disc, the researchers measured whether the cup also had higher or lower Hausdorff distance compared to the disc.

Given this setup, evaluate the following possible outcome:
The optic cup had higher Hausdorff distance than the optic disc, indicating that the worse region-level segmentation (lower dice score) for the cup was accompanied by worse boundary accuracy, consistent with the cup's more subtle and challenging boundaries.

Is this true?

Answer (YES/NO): NO